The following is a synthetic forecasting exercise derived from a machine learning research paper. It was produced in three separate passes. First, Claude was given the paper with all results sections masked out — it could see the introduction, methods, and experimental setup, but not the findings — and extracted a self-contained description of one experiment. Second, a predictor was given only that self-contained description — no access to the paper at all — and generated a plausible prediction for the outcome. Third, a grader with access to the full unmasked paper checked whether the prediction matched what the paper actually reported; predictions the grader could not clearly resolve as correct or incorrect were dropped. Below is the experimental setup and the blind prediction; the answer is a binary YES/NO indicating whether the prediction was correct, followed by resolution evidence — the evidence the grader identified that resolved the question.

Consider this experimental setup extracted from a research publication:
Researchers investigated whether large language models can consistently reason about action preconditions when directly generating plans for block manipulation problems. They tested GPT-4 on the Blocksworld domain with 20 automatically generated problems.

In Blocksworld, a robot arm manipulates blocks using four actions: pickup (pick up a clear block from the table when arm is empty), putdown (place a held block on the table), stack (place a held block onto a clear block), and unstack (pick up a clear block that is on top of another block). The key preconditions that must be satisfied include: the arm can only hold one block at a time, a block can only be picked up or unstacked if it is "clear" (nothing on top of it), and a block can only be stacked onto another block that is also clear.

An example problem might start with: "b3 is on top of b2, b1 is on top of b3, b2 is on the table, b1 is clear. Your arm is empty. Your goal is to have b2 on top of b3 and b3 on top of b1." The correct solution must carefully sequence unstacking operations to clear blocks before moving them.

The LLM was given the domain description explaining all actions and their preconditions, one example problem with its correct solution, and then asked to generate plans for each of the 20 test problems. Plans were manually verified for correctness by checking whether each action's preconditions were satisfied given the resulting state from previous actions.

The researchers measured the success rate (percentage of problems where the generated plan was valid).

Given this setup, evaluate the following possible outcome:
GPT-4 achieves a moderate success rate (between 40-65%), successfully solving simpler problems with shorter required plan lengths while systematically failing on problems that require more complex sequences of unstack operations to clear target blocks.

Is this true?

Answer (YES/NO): NO